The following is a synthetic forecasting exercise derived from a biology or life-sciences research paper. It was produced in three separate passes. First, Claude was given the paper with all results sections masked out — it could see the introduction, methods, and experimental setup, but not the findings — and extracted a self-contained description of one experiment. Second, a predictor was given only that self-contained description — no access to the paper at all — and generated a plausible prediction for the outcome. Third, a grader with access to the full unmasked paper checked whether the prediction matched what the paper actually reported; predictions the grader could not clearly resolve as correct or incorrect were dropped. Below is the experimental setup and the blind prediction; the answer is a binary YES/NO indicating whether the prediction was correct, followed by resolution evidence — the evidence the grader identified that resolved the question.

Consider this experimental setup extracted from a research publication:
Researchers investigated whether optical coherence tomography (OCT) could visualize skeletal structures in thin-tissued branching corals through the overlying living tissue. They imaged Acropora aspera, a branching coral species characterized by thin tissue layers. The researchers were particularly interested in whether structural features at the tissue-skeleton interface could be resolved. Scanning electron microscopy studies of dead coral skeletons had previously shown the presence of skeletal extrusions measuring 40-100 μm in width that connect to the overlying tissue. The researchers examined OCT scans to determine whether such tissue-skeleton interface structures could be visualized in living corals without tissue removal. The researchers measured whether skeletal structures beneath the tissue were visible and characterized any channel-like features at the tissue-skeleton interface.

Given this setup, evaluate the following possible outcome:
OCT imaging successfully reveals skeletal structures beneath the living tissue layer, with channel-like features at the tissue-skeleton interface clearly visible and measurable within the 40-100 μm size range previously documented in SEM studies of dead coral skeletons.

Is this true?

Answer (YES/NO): NO